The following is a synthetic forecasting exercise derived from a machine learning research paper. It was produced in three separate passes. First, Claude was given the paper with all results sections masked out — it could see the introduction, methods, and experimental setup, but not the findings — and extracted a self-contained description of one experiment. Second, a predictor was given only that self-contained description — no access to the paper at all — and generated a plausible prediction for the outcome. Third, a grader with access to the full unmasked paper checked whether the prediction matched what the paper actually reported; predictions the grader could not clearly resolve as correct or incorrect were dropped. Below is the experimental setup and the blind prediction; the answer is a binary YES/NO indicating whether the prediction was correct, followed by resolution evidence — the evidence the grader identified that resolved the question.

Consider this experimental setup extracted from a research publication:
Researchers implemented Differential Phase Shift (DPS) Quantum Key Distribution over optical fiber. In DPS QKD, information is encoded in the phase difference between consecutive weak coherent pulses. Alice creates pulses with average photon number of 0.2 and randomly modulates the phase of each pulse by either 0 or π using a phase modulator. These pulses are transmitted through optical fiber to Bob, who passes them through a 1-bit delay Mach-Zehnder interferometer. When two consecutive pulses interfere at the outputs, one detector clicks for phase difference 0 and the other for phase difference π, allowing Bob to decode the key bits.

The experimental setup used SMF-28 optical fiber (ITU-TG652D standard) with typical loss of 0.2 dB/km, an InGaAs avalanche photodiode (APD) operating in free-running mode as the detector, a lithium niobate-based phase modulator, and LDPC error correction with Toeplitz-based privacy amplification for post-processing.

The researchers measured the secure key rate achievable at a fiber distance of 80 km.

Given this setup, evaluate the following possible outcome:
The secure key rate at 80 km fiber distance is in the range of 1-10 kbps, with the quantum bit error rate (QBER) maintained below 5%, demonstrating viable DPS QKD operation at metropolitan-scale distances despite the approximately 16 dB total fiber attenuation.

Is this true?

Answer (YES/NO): NO